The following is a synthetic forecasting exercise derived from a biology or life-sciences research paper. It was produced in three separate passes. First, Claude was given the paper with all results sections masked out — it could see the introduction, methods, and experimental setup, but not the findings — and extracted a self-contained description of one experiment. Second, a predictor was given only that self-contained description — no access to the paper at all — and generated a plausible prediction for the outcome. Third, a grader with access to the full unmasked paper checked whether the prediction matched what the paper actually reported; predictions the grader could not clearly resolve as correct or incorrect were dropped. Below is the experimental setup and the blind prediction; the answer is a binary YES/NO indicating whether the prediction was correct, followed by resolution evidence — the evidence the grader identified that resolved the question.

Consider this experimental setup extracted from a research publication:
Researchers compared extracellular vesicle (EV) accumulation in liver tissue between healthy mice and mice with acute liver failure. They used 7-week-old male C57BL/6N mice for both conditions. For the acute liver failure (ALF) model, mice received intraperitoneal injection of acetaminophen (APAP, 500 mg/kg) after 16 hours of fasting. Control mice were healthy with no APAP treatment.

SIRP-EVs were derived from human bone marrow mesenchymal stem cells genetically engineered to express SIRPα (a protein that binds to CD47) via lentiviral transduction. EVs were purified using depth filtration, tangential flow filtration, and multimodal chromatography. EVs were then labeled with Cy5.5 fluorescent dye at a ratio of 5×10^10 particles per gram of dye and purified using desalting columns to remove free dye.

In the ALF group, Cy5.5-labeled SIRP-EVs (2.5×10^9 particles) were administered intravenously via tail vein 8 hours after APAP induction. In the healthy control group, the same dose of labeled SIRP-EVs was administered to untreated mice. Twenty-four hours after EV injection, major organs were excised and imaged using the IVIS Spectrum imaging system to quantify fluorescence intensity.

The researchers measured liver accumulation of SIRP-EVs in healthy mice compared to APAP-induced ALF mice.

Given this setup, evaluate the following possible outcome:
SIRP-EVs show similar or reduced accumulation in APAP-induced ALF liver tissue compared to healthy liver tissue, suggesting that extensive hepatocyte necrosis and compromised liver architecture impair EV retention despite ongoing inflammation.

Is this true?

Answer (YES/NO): NO